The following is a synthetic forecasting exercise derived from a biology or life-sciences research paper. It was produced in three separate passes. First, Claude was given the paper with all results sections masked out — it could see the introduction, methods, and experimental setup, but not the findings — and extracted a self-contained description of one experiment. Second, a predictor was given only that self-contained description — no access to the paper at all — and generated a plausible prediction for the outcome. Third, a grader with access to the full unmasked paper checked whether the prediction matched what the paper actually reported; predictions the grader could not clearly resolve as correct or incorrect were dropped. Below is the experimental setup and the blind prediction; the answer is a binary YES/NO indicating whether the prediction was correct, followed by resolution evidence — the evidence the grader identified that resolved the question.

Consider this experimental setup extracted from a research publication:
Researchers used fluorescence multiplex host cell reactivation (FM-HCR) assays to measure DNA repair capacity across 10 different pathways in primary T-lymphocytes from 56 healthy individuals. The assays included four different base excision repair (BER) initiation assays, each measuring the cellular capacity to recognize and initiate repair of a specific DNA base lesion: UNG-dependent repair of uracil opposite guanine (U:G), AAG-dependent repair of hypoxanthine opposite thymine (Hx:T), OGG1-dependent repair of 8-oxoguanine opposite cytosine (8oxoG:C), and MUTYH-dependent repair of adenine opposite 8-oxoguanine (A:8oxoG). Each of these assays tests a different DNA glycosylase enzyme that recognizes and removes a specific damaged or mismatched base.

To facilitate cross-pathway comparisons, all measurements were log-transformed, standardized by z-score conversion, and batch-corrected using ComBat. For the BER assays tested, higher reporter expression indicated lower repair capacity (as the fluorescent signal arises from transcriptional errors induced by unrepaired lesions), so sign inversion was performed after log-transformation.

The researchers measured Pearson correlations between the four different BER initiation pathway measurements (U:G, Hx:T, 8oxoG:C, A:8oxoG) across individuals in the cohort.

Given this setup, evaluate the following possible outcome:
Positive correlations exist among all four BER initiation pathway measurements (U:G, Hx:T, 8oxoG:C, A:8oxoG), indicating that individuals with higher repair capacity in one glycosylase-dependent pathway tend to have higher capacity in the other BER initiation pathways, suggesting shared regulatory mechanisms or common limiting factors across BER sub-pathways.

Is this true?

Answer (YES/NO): NO